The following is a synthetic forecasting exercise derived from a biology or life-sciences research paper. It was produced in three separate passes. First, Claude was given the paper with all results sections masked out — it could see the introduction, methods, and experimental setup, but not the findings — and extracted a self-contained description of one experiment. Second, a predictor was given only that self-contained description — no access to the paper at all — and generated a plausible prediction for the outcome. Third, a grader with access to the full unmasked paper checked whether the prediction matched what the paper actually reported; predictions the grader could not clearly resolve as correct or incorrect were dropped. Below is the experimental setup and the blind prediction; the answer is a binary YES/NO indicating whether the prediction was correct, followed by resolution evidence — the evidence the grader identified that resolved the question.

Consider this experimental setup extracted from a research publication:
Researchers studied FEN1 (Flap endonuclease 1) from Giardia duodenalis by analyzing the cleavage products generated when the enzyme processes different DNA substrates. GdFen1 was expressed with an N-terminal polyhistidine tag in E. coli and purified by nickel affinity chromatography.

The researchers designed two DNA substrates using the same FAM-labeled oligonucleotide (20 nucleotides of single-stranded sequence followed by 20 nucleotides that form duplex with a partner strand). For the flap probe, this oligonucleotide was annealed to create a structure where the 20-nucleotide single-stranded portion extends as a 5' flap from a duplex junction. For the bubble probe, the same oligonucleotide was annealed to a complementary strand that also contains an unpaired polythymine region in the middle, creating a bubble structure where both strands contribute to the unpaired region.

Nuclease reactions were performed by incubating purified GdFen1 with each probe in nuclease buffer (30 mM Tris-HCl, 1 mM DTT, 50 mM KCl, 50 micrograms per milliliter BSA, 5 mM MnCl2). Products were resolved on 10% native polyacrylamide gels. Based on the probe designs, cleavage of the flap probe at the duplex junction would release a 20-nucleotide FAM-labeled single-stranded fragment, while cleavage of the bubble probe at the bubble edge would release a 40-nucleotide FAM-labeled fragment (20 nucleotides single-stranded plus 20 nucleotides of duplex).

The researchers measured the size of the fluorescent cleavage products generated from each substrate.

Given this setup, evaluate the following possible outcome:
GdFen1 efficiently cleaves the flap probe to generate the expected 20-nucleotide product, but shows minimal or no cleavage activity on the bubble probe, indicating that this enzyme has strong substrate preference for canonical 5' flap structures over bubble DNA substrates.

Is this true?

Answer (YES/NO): NO